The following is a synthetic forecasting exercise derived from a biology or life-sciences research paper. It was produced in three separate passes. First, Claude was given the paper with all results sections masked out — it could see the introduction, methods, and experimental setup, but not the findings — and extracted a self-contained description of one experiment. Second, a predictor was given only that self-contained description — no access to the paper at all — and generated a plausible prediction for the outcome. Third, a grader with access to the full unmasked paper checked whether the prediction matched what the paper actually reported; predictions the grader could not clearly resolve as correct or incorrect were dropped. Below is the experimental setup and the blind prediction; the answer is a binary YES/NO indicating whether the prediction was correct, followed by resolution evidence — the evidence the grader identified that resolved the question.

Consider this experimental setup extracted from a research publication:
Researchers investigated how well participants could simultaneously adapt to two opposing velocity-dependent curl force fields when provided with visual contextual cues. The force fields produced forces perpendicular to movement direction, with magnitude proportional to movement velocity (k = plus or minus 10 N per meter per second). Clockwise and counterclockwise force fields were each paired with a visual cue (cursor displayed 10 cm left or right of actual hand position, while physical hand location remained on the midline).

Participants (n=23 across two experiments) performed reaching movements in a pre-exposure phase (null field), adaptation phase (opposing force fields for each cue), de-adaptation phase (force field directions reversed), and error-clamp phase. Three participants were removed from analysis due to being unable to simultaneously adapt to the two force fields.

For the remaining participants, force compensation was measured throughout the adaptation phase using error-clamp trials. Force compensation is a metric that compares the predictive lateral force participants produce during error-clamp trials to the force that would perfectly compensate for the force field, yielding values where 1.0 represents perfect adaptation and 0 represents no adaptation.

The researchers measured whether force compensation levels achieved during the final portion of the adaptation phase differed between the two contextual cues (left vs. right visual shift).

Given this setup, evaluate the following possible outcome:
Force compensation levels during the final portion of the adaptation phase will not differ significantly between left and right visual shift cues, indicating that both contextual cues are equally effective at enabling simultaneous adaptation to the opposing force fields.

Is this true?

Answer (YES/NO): YES